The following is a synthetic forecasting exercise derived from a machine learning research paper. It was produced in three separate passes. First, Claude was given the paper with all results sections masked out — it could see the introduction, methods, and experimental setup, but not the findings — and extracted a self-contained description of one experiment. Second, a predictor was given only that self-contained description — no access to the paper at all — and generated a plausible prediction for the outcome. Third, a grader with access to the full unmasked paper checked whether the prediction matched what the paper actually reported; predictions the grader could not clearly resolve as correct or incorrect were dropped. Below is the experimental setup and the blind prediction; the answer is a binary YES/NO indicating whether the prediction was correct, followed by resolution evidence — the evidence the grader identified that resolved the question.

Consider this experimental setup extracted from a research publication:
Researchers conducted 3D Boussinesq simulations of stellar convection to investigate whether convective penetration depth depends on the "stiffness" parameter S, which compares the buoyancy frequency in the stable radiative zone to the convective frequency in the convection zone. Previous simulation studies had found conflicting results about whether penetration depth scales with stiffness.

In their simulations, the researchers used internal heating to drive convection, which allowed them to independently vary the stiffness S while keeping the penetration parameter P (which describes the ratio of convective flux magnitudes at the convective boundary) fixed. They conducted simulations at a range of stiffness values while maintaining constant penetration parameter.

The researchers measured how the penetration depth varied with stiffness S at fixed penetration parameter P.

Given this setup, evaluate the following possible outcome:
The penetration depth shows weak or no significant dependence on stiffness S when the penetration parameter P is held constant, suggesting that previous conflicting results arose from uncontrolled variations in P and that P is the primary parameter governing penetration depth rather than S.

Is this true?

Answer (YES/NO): YES